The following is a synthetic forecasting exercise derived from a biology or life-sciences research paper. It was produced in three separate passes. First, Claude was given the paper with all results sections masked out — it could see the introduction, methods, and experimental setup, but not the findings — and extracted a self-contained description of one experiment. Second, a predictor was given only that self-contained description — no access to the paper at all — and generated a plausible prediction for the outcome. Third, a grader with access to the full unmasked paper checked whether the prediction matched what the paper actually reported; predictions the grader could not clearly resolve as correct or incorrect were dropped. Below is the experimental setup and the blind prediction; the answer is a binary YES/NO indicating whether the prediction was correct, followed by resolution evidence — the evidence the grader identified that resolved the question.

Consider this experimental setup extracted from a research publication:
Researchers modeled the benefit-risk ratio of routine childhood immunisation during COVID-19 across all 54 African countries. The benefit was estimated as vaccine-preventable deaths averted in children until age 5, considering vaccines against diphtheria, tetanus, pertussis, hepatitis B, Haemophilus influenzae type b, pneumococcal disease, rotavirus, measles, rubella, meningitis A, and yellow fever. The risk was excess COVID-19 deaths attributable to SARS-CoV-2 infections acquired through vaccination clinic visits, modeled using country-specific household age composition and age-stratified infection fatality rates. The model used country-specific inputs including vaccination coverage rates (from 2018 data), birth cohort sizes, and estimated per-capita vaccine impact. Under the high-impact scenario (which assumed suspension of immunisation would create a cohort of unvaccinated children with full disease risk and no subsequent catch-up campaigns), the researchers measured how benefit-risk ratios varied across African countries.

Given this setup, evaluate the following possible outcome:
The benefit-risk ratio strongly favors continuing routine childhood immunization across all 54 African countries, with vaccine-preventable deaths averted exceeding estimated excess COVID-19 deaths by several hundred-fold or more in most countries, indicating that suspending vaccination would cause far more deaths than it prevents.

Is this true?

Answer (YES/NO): NO